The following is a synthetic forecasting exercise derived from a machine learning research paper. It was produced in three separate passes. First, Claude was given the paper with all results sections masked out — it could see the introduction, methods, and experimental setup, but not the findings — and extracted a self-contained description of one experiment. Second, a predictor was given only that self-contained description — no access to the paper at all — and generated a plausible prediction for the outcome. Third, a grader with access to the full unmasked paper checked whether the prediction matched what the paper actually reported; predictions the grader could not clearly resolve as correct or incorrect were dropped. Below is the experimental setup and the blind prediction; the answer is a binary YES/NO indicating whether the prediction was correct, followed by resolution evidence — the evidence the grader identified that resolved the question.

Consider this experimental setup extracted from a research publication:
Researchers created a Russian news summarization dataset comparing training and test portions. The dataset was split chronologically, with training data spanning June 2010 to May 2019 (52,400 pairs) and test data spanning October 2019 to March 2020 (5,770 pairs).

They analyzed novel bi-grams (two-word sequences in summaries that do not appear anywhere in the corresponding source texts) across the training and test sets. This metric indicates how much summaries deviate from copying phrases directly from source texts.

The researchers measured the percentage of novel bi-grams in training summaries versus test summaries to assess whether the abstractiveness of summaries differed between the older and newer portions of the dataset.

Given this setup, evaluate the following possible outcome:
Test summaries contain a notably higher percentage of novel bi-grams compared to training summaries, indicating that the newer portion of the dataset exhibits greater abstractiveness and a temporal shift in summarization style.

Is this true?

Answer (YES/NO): NO